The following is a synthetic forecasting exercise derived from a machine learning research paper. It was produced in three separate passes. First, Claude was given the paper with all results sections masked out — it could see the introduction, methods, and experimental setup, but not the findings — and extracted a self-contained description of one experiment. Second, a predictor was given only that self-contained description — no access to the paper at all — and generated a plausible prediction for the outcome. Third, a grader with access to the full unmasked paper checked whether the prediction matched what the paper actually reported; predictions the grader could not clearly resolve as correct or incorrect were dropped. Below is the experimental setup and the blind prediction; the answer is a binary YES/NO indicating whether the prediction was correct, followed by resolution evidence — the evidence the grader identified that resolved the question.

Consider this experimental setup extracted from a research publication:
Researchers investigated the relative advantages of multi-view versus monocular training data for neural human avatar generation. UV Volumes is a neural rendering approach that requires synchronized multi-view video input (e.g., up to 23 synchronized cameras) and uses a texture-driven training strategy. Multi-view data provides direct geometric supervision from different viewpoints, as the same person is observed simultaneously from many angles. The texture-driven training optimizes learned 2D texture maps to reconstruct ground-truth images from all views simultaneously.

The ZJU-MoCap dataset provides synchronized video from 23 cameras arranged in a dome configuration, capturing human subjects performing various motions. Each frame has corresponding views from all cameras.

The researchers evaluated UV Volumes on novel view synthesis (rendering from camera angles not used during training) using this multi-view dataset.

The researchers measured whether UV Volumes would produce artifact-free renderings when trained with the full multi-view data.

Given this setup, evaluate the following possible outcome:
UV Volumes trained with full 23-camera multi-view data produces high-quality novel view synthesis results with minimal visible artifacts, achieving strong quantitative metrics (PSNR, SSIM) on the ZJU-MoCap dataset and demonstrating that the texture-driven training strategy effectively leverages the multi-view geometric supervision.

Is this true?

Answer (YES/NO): NO